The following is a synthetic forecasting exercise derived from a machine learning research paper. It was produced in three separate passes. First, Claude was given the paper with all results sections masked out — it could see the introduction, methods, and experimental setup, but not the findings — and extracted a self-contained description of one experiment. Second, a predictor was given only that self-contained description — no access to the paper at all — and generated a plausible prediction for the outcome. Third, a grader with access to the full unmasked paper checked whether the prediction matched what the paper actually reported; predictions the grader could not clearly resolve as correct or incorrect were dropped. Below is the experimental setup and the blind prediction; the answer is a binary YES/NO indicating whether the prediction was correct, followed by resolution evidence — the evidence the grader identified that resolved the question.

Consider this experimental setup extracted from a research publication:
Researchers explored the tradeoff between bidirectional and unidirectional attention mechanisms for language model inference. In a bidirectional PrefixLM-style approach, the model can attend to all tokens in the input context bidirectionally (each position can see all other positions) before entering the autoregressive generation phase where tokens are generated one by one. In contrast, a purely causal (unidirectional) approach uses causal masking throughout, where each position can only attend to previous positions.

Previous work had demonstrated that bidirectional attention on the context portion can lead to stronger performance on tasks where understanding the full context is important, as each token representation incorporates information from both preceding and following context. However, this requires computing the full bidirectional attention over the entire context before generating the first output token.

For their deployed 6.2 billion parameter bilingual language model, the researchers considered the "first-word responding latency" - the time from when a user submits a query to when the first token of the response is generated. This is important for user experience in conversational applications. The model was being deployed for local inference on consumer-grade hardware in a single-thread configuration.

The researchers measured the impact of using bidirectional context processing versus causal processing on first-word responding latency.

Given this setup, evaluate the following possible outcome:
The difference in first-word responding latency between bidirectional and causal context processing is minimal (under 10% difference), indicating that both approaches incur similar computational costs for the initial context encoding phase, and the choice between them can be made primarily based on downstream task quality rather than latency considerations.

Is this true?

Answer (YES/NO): NO